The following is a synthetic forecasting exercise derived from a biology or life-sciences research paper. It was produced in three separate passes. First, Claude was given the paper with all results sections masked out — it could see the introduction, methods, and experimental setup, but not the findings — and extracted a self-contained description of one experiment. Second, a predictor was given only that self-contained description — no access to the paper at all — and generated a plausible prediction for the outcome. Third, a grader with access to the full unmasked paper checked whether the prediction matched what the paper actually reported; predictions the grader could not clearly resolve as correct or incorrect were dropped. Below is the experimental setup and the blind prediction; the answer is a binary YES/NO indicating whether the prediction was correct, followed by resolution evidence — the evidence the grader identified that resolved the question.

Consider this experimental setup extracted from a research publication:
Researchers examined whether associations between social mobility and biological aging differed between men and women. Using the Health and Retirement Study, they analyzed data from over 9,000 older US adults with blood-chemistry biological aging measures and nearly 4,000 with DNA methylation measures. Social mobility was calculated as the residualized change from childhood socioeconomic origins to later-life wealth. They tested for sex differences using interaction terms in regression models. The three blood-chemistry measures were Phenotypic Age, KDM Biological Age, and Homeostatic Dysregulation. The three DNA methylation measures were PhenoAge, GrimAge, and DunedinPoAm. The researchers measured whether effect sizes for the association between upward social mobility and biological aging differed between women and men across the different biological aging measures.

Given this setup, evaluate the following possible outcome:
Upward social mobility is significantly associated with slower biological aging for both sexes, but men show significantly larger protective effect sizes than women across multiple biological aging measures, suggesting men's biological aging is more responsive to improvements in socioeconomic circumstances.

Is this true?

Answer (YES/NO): NO